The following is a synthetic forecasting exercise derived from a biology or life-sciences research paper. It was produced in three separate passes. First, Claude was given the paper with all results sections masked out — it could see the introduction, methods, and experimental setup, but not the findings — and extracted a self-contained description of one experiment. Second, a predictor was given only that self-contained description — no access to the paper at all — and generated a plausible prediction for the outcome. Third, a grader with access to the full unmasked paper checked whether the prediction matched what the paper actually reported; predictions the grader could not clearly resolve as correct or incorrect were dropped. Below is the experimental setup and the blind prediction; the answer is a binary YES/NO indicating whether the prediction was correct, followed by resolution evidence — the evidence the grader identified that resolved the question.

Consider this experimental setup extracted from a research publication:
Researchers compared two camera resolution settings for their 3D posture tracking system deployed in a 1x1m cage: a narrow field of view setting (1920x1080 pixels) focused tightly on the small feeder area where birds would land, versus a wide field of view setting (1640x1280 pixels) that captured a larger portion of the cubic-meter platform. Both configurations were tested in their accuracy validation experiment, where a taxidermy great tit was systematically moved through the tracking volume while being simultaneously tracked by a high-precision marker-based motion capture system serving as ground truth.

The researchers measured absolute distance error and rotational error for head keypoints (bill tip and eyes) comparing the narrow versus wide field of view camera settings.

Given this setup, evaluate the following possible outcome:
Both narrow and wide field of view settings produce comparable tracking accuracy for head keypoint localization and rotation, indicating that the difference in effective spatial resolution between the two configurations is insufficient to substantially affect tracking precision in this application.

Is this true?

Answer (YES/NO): YES